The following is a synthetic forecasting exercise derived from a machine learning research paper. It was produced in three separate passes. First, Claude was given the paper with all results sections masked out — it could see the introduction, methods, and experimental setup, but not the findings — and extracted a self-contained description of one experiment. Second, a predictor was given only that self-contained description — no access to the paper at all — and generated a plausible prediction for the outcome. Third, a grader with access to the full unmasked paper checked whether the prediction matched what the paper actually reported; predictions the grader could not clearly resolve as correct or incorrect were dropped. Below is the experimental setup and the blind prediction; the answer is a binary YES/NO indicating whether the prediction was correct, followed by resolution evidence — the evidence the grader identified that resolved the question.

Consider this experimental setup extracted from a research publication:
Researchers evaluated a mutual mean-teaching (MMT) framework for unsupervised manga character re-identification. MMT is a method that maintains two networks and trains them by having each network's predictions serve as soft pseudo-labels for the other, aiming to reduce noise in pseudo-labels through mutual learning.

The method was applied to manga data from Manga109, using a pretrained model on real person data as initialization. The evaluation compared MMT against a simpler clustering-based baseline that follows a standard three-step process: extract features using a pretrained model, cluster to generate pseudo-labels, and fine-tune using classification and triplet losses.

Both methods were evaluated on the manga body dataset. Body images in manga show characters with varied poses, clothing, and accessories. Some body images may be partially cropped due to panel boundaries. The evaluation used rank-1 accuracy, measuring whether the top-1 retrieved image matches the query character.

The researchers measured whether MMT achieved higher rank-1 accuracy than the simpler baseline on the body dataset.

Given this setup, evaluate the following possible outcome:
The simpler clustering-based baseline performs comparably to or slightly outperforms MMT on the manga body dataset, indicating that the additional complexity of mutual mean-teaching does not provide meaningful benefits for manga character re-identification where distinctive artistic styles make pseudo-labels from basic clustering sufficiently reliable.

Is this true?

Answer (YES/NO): NO